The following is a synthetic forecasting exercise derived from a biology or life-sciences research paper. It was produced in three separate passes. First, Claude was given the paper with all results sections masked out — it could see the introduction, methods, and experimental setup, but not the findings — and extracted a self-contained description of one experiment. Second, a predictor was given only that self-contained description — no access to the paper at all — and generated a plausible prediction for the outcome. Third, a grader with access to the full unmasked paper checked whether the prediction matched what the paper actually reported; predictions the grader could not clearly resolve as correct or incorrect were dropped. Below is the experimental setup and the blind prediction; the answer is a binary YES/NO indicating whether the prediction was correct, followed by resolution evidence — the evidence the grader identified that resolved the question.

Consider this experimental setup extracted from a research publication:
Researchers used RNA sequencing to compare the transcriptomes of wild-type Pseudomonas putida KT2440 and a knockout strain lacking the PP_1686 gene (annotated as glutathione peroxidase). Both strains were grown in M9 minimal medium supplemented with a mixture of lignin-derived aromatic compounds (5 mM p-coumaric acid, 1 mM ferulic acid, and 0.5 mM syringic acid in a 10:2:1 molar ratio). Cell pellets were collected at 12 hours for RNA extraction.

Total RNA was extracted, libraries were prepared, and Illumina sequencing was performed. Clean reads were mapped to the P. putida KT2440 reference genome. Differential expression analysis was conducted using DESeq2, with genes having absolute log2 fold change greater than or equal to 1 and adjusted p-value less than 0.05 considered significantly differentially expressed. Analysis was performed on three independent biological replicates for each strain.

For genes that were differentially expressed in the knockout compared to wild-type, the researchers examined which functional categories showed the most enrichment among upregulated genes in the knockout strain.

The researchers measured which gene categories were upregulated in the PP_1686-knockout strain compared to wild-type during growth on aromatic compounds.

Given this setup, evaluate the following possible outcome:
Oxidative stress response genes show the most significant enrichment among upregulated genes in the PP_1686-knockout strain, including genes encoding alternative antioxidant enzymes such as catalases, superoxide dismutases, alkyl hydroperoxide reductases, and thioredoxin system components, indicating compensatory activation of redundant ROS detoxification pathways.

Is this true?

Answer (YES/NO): NO